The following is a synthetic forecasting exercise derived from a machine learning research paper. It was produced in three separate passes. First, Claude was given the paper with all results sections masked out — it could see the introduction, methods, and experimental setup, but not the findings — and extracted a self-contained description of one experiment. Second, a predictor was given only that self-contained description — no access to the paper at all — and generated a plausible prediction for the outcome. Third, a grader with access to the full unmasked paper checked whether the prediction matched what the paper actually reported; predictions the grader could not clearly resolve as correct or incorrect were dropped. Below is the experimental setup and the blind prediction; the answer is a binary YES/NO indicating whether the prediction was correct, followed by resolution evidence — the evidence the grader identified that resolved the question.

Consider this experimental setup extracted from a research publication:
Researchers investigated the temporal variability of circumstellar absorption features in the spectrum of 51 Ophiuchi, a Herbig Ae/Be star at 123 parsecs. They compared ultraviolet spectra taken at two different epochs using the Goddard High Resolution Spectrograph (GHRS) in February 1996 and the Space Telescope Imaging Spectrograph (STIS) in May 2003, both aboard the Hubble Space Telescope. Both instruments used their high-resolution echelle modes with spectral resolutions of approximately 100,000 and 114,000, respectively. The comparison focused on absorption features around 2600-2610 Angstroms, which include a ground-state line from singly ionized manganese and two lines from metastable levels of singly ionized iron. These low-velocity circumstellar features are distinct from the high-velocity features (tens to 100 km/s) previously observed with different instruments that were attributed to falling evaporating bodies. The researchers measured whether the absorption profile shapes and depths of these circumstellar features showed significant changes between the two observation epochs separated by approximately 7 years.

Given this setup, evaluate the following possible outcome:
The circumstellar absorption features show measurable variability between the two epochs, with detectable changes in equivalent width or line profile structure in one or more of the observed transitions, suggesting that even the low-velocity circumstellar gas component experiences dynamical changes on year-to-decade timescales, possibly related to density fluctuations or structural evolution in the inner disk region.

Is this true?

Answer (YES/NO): NO